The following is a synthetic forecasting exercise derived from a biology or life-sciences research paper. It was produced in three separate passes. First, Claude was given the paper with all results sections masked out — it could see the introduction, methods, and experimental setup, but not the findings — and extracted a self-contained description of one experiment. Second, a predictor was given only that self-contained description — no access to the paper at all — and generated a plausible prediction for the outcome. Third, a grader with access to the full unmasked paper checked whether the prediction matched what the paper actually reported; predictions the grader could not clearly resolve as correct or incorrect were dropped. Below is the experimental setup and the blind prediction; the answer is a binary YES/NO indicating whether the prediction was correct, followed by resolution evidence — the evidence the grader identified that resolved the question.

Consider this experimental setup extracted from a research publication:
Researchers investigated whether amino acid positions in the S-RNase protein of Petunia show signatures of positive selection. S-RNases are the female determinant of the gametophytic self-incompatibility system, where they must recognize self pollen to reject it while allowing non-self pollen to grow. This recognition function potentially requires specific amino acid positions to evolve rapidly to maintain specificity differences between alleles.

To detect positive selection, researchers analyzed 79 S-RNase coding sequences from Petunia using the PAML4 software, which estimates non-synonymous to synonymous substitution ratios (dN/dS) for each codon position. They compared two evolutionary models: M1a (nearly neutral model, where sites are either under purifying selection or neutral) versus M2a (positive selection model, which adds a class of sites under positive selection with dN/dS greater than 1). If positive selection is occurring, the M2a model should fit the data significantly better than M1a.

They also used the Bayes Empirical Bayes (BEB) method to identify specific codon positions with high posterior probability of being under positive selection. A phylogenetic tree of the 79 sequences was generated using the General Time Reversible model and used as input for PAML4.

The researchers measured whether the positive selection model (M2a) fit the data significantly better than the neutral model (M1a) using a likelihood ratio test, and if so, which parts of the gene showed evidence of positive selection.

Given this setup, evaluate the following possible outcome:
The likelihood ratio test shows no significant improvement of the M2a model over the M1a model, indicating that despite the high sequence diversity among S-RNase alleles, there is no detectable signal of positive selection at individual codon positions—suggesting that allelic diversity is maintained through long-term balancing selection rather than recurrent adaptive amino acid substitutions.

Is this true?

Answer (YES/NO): NO